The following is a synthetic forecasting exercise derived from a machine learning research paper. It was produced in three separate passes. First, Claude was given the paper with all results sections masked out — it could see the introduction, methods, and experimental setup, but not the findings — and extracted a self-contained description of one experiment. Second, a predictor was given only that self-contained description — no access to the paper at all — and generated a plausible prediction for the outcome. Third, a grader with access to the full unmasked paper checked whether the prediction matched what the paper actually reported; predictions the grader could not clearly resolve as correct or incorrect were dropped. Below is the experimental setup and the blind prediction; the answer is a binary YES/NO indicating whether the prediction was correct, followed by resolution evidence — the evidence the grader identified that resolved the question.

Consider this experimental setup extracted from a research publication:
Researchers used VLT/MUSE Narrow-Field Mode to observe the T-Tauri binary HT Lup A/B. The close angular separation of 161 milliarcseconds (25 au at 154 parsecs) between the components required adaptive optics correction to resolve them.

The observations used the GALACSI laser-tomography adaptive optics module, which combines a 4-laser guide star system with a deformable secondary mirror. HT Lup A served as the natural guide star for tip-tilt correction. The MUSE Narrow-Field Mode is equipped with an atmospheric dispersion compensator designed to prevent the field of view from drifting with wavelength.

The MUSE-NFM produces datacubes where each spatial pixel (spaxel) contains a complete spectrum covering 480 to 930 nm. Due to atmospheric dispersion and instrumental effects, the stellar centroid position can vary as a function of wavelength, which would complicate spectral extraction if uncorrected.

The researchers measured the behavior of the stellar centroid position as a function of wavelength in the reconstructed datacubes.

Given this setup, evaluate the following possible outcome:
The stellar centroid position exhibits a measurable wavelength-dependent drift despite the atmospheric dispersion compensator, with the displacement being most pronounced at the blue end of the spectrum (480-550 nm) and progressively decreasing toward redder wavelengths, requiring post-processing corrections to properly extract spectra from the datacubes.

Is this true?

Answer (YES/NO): NO